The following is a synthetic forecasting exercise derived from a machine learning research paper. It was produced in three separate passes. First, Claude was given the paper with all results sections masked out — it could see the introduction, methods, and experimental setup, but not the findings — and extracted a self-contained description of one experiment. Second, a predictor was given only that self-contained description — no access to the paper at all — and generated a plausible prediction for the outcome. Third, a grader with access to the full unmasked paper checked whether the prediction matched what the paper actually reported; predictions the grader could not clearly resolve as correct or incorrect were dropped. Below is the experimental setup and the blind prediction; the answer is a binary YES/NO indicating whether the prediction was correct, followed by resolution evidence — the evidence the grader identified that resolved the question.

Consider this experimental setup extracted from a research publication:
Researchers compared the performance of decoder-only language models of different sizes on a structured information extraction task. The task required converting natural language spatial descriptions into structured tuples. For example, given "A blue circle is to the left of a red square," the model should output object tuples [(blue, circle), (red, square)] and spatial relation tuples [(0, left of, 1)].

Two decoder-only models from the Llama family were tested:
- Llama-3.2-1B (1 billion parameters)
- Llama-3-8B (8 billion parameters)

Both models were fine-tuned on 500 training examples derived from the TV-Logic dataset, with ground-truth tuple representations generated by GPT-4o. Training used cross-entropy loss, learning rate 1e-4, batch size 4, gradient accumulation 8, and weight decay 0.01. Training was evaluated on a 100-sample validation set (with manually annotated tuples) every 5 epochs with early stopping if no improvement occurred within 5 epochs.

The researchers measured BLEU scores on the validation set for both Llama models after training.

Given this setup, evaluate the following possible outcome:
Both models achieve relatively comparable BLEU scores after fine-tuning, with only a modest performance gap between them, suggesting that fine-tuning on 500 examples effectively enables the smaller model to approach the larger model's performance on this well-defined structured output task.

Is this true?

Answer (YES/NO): NO